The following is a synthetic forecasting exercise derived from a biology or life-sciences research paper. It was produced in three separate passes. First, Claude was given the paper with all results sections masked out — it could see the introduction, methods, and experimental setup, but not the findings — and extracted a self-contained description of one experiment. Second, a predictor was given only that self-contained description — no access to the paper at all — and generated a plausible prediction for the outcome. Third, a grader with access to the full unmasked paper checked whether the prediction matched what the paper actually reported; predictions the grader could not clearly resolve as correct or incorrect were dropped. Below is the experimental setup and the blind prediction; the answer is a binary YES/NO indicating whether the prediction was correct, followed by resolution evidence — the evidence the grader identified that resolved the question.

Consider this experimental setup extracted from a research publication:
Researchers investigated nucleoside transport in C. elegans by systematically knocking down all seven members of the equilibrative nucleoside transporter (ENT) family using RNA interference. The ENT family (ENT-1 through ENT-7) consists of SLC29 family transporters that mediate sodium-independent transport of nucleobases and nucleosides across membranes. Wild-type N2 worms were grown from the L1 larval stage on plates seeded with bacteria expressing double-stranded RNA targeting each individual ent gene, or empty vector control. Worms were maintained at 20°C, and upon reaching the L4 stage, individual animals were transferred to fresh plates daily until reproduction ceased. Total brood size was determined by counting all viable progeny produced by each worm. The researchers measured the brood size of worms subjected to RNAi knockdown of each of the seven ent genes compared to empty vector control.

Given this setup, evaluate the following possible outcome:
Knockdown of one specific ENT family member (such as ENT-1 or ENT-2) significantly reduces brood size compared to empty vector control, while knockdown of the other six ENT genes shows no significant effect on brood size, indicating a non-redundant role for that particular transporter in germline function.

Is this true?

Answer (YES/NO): NO